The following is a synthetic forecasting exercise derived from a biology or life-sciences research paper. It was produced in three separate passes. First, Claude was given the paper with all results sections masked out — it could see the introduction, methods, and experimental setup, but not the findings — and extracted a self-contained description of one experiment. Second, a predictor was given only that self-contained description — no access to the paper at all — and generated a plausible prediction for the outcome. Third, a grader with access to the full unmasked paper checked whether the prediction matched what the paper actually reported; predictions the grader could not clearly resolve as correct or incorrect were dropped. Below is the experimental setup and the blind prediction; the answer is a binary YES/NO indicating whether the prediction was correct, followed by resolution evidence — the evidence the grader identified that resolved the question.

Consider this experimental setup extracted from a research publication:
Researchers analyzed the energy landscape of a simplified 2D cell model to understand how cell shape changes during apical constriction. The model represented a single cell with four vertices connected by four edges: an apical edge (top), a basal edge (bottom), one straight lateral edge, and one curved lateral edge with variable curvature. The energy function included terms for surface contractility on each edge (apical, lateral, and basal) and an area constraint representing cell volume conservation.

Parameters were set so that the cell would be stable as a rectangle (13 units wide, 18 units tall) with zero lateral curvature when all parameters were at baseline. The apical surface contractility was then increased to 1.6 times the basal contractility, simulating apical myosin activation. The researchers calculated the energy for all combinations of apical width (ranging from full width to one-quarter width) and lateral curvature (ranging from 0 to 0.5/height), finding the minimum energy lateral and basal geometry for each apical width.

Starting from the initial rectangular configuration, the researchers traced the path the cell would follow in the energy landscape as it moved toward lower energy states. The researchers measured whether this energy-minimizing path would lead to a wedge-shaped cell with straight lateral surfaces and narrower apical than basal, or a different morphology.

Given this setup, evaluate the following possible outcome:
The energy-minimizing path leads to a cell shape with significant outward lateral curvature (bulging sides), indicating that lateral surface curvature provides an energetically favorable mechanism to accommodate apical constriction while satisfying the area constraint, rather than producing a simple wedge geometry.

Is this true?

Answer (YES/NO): YES